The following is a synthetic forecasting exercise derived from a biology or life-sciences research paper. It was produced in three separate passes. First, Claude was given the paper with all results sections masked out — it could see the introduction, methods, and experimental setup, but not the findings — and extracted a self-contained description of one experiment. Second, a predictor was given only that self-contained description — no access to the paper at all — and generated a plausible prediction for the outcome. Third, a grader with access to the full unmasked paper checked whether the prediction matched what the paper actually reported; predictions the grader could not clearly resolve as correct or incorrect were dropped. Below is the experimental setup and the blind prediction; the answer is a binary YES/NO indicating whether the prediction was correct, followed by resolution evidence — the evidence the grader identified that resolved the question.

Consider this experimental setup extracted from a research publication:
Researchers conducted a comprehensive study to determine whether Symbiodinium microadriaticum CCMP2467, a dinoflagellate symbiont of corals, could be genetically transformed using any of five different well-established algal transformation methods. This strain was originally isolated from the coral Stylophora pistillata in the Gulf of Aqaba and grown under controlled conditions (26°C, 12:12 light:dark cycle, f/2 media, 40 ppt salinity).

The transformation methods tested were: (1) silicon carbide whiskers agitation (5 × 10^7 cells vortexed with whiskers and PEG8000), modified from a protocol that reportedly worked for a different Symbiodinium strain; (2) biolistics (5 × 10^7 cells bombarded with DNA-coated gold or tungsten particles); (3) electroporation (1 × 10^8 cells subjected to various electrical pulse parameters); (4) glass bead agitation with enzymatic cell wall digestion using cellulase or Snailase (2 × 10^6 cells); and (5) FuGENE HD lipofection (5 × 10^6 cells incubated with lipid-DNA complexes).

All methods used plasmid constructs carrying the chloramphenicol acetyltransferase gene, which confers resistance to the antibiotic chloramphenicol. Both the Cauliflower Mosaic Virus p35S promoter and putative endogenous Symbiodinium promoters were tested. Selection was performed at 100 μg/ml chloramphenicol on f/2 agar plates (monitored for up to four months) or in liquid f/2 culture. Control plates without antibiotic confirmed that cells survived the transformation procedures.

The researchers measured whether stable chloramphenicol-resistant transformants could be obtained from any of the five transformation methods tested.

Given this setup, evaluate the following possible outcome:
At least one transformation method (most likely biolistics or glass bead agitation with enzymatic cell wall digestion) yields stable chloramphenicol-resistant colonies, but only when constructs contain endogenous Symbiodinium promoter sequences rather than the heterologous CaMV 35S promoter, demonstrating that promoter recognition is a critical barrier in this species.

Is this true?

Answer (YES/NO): NO